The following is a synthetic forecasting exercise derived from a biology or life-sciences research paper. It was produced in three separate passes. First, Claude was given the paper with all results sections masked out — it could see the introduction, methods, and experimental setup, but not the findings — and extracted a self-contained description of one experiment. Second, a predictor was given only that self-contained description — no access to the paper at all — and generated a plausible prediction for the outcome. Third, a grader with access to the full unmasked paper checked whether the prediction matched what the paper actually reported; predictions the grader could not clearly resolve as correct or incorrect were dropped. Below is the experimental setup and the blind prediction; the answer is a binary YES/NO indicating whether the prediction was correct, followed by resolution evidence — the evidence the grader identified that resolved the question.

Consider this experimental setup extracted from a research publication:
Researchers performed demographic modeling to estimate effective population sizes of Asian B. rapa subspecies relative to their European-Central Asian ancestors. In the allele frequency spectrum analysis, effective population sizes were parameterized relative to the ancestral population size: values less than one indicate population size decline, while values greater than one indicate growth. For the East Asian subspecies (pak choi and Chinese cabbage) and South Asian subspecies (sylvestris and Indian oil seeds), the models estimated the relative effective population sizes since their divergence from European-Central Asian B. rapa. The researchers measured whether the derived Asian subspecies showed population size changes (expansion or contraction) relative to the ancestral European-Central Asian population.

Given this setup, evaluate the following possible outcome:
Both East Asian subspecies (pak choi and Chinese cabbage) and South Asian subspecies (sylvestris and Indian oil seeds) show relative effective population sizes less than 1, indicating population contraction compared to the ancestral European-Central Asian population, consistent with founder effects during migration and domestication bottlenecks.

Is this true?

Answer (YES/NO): YES